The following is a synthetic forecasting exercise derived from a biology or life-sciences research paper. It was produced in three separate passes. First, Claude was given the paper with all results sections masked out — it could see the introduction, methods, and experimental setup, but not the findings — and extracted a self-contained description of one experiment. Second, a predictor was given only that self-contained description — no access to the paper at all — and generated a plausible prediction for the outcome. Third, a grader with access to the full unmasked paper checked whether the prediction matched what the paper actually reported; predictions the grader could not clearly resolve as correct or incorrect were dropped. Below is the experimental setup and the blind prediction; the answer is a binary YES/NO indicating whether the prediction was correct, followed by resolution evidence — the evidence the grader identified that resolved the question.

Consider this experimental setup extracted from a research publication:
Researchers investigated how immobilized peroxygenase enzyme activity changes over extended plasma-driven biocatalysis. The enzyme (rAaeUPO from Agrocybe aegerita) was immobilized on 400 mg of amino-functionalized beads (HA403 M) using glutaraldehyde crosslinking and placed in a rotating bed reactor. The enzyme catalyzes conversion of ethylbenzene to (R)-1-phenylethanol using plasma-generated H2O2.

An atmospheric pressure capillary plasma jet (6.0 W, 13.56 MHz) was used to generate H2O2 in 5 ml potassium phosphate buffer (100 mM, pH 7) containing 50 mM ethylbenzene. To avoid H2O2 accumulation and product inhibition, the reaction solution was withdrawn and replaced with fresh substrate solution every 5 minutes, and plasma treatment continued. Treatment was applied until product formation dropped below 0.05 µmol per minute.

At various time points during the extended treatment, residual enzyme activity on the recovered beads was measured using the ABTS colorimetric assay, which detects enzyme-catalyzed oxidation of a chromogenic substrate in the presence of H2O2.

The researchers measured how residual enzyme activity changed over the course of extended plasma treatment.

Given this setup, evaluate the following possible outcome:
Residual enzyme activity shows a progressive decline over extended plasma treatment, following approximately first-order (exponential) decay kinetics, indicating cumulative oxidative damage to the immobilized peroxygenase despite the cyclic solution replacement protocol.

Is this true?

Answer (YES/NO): NO